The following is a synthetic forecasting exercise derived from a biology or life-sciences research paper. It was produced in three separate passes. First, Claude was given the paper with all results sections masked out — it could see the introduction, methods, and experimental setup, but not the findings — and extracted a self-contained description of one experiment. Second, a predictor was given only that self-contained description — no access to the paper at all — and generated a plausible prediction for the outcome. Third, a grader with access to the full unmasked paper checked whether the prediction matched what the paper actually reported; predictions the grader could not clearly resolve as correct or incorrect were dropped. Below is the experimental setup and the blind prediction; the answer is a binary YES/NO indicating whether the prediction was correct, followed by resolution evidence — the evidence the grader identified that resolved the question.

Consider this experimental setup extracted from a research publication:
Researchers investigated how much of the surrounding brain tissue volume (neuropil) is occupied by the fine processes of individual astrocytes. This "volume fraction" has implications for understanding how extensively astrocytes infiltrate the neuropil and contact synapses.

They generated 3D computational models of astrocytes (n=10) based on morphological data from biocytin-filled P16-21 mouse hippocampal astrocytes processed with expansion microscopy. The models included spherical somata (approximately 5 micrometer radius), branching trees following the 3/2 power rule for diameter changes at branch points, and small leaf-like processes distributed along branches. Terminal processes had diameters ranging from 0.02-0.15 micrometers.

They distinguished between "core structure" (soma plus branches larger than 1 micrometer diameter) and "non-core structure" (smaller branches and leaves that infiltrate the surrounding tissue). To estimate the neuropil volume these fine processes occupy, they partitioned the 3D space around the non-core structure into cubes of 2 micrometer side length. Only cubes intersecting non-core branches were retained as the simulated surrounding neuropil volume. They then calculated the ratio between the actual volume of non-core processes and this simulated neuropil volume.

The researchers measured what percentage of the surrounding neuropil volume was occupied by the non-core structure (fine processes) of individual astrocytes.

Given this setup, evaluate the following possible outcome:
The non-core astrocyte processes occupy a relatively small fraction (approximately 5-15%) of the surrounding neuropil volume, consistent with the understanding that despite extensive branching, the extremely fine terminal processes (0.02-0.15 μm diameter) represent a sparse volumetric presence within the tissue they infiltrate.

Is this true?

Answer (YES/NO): YES